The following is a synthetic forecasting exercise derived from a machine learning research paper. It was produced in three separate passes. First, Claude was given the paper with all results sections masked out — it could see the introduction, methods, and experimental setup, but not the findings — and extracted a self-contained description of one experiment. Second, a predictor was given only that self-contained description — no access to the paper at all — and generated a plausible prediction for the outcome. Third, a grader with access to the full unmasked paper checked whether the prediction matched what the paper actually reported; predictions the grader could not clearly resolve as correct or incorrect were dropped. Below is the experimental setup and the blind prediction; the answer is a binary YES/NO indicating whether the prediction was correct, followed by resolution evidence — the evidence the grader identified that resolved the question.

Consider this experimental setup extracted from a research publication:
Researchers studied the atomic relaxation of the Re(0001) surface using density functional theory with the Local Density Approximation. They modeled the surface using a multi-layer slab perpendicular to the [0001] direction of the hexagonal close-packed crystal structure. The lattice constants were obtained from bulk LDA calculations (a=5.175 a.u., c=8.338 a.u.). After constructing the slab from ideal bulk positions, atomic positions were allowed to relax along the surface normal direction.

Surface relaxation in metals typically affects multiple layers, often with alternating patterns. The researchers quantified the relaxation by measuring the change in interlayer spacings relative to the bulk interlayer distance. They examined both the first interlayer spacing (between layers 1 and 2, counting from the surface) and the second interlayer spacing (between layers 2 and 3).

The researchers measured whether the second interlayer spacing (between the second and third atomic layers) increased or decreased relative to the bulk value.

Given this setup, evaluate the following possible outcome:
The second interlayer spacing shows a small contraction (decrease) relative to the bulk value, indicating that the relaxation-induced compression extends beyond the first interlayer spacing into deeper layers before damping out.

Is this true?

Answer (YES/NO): NO